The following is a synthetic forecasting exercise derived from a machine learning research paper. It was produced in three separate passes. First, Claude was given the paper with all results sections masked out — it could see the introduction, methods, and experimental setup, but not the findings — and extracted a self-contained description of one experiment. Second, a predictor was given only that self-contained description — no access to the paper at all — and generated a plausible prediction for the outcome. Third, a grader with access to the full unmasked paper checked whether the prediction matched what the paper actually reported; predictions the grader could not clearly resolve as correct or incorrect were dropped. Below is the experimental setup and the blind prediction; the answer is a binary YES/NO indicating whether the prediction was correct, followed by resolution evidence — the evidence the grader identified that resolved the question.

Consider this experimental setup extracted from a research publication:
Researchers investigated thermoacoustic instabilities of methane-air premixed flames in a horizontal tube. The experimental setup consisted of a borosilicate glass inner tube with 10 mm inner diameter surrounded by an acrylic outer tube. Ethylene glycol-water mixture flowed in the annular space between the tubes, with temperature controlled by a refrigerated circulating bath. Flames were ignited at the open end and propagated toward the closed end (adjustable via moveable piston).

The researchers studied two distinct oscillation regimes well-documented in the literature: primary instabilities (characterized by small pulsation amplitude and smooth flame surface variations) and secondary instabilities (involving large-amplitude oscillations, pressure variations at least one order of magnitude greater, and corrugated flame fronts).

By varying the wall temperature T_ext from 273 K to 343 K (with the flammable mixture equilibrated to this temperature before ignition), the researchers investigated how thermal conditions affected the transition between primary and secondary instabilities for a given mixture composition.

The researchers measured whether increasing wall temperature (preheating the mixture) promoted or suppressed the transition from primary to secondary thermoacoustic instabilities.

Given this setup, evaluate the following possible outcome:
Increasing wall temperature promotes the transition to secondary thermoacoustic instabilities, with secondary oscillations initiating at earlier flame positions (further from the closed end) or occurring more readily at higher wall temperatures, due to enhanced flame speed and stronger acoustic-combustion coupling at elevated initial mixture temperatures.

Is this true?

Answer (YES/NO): NO